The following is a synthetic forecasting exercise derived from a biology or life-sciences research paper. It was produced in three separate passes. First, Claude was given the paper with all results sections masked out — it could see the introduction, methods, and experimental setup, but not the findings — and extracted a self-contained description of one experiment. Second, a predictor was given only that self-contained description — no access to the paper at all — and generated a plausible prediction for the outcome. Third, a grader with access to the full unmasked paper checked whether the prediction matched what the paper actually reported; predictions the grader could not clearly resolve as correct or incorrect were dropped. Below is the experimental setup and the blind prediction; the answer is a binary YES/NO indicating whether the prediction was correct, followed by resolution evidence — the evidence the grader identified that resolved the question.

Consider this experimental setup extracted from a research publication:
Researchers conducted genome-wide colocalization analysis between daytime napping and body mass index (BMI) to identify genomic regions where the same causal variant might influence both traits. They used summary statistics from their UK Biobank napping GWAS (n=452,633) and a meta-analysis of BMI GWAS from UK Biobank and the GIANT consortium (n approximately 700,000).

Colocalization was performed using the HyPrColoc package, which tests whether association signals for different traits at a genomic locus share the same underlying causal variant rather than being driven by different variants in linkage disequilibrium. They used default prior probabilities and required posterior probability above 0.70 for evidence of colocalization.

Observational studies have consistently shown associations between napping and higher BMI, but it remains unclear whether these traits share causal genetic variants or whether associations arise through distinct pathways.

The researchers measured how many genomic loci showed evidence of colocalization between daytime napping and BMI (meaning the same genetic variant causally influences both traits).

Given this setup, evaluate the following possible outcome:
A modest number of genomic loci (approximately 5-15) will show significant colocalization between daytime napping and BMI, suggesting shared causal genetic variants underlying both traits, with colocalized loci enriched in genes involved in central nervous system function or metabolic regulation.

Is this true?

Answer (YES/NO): NO